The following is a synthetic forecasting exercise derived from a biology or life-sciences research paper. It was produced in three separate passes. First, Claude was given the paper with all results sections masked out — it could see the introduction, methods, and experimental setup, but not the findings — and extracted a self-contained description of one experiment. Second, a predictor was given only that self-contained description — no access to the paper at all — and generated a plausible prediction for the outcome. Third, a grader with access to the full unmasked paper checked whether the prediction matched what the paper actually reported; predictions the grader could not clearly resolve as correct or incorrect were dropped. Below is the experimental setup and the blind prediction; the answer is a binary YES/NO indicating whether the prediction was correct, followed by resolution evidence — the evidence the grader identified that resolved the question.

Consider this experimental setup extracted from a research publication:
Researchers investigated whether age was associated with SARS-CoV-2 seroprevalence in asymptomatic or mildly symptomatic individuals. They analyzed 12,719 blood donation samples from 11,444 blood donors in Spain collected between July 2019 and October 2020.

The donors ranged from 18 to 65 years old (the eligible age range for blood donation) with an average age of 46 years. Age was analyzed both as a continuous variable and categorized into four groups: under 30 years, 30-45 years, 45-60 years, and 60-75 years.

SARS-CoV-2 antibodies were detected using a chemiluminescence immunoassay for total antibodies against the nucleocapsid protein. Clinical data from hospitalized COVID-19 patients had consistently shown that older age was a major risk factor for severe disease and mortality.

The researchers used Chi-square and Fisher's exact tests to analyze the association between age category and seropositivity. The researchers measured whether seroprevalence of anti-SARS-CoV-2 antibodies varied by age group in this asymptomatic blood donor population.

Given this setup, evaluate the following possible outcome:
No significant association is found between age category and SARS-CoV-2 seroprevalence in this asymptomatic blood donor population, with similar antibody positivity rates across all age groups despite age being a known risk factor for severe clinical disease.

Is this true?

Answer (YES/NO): YES